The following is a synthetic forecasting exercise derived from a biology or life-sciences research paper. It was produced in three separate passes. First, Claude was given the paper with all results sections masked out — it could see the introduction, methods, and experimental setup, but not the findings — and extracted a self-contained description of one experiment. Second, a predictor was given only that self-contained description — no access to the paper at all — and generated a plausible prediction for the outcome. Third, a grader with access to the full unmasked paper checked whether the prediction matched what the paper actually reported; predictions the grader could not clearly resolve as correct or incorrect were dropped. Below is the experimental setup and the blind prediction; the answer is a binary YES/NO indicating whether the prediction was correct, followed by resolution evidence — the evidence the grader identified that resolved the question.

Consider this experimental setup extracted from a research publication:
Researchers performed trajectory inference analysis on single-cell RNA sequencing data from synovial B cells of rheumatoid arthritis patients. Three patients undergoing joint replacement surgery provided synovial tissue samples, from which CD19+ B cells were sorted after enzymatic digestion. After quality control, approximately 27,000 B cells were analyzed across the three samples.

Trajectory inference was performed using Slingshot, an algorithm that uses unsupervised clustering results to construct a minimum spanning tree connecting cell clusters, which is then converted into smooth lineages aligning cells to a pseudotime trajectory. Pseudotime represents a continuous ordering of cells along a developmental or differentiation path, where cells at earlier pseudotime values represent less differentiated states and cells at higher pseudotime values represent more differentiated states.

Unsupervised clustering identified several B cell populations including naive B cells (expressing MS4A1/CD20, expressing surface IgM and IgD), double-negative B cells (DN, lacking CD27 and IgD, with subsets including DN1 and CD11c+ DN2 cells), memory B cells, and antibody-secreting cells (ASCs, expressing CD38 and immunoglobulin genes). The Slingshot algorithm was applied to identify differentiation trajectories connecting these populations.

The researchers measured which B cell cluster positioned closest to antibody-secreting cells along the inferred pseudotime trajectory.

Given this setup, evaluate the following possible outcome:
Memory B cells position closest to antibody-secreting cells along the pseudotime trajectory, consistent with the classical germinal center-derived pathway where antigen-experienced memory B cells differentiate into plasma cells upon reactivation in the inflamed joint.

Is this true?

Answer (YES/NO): NO